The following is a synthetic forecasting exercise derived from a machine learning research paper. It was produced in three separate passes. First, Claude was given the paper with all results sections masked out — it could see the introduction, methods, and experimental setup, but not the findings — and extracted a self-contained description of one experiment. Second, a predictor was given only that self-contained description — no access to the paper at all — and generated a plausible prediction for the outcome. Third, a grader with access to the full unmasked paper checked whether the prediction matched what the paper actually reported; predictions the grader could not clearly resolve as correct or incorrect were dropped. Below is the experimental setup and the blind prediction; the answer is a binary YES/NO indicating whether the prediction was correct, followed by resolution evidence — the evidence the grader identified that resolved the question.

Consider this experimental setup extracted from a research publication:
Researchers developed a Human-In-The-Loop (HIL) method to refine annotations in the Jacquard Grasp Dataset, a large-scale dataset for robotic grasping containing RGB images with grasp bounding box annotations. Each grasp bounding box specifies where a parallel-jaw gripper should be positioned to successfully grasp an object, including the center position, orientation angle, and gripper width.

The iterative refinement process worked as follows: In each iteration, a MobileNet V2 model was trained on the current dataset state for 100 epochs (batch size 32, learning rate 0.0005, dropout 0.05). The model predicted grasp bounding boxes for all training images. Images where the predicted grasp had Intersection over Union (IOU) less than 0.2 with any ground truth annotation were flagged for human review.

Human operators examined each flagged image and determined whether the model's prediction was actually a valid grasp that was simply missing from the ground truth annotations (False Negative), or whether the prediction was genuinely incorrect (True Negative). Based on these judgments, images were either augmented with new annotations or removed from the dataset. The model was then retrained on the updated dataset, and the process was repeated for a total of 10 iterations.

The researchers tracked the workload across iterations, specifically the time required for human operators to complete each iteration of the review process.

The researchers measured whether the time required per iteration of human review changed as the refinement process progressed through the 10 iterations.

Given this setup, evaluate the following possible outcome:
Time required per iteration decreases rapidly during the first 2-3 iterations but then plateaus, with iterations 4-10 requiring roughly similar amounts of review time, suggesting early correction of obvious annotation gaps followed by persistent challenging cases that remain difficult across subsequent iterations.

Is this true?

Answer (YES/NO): NO